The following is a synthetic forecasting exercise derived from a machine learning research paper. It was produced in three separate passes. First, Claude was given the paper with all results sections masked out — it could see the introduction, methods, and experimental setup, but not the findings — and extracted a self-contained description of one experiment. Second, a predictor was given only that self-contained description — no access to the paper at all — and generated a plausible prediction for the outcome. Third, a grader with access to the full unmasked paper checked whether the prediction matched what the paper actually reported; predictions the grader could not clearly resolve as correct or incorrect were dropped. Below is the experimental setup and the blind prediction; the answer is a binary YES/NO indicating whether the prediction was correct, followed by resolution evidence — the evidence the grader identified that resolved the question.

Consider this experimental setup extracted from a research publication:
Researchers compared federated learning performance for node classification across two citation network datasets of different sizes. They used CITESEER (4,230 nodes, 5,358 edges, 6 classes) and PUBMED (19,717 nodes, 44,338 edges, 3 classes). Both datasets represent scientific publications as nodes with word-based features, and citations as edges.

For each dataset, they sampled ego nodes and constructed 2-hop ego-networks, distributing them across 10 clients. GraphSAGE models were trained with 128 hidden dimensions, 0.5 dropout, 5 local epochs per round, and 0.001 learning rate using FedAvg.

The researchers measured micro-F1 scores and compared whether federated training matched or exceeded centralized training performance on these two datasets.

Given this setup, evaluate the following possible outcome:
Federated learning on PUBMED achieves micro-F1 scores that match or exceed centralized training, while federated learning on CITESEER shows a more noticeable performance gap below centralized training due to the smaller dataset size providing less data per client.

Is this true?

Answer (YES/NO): NO